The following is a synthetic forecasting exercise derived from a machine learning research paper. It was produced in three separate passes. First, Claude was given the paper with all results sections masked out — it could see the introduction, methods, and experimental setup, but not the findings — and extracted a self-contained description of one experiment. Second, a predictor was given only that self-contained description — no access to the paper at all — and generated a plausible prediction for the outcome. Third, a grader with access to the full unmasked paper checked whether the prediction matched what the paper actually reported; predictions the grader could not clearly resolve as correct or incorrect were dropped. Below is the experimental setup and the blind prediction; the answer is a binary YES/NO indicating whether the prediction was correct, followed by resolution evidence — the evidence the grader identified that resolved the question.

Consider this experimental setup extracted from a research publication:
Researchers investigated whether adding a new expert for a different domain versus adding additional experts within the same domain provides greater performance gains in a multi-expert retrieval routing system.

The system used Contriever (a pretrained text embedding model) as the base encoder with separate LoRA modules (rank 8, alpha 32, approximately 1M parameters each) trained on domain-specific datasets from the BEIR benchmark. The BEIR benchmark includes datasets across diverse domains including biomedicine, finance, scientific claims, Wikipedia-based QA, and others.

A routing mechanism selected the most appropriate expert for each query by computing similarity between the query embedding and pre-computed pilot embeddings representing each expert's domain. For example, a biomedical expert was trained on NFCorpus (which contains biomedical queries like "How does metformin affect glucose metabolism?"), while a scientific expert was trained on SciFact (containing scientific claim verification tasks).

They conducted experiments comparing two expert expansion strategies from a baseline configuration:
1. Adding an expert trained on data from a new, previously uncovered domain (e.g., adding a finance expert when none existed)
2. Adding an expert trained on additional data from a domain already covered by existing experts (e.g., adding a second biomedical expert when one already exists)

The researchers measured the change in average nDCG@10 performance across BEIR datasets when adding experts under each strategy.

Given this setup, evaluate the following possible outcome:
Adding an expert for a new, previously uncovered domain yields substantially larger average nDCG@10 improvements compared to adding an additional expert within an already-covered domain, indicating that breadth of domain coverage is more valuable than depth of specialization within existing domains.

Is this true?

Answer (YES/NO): YES